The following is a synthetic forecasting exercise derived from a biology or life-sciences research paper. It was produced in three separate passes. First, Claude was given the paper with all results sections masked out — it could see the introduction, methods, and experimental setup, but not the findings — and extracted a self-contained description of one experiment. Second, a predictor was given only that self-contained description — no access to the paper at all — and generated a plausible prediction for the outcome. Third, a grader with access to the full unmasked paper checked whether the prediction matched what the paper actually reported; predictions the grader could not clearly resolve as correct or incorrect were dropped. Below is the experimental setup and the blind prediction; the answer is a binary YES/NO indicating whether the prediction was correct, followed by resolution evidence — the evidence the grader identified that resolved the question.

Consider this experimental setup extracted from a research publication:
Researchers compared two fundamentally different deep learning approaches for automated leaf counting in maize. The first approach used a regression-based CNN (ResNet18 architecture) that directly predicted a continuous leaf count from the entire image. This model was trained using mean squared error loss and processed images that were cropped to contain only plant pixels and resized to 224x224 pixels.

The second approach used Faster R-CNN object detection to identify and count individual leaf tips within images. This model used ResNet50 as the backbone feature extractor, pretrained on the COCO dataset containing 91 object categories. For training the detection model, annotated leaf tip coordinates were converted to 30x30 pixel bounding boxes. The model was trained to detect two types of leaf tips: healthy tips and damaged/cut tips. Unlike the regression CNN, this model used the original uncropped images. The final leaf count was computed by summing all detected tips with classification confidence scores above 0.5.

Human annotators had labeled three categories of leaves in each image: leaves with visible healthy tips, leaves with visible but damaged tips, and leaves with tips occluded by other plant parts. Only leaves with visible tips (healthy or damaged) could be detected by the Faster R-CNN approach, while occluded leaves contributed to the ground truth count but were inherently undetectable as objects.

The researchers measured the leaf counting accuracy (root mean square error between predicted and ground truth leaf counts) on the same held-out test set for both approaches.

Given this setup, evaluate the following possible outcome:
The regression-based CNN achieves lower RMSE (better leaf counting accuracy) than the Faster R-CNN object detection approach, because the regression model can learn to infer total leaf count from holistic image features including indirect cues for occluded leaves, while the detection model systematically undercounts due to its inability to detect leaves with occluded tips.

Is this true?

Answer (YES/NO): YES